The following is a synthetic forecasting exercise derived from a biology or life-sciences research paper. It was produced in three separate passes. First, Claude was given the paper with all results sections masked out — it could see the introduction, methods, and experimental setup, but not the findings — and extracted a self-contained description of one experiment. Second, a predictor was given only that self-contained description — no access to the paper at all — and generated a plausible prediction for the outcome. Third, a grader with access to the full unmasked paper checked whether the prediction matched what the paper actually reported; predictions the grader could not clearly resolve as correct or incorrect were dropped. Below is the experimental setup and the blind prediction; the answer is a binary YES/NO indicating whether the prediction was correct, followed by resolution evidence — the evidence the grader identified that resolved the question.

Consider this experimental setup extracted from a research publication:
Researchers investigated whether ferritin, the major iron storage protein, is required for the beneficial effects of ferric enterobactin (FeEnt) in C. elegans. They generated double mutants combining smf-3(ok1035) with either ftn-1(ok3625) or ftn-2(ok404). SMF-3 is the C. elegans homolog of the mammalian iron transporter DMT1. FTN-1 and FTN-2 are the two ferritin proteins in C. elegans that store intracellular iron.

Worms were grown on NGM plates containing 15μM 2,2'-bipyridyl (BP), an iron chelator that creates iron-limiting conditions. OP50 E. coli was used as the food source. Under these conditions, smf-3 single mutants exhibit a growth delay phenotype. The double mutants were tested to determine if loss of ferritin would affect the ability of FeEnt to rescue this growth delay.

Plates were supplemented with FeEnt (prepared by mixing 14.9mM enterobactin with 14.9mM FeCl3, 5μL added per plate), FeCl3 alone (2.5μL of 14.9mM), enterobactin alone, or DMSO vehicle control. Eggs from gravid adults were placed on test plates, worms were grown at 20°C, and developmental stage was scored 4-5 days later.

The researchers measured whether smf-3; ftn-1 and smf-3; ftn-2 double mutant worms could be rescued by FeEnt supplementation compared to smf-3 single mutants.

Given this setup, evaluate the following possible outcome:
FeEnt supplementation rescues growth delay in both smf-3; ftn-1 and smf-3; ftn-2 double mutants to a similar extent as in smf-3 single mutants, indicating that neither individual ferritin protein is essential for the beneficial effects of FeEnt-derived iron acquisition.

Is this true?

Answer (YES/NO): YES